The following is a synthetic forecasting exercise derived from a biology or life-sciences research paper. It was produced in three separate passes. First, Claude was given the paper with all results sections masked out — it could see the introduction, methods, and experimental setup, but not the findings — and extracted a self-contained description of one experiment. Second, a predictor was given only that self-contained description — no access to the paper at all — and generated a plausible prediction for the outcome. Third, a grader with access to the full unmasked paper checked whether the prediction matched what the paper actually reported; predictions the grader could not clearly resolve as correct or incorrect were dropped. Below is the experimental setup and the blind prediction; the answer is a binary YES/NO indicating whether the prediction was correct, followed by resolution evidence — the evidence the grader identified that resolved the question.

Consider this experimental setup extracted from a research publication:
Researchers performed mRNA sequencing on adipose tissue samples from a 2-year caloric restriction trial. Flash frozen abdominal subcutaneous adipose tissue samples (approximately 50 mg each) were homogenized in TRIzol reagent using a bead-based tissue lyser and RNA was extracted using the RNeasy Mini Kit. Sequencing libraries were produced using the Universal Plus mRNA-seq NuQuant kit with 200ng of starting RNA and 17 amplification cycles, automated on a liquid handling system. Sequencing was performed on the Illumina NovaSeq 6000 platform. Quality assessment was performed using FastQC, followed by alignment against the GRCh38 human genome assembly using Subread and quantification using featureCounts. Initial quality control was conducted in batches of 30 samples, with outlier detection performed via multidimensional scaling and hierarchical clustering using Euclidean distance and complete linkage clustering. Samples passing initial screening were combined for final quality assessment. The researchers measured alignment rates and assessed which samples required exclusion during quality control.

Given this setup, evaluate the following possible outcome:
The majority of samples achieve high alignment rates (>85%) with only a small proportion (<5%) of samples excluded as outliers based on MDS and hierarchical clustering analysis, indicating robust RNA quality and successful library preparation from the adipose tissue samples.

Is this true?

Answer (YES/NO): YES